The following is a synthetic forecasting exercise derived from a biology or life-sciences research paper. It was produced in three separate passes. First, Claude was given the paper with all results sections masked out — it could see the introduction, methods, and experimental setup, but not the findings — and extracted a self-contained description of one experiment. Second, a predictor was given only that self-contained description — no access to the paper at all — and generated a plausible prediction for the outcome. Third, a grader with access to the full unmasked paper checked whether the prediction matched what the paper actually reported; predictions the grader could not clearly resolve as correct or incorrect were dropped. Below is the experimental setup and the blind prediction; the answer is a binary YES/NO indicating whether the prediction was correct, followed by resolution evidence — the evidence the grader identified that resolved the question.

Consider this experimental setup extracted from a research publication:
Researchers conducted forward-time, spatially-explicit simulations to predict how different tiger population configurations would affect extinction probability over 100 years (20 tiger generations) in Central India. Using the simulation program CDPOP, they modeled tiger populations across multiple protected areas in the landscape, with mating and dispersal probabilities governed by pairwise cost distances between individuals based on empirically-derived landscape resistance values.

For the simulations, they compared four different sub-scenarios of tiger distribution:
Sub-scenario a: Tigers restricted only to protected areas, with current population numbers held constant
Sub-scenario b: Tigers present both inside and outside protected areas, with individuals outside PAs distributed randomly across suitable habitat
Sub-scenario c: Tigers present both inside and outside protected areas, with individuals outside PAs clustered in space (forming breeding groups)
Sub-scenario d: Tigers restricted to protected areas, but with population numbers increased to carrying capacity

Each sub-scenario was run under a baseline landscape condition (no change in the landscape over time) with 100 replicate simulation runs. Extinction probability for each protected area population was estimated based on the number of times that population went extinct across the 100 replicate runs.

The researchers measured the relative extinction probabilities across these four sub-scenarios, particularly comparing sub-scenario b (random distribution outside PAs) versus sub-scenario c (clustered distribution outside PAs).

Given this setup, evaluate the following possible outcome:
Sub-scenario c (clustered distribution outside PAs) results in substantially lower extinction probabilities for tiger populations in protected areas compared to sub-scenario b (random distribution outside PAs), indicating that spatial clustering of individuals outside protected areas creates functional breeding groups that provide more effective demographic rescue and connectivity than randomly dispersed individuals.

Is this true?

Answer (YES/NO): YES